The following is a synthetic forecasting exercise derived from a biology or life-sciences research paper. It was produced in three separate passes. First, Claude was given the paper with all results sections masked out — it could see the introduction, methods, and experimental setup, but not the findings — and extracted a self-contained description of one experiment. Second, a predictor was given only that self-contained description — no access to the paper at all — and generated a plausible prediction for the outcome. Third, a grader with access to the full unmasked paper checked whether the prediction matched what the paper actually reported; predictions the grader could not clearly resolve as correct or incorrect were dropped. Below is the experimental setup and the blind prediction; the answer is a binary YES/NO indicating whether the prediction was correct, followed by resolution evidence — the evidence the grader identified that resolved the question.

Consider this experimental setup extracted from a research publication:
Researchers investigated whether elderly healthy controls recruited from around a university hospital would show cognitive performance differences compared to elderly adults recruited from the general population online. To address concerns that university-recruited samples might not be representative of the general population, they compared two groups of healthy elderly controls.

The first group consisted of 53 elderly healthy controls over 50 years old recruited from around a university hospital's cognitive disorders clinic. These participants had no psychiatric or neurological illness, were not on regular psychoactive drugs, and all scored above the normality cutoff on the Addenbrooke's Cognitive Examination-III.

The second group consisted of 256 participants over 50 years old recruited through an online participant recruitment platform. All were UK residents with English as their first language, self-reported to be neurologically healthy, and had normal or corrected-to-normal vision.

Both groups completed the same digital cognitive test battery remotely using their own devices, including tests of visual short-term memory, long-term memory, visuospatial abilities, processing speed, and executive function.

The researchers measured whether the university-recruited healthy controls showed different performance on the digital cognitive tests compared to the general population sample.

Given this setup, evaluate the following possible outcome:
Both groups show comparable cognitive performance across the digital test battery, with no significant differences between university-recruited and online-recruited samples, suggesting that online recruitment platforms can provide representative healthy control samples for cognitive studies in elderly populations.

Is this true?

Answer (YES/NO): NO